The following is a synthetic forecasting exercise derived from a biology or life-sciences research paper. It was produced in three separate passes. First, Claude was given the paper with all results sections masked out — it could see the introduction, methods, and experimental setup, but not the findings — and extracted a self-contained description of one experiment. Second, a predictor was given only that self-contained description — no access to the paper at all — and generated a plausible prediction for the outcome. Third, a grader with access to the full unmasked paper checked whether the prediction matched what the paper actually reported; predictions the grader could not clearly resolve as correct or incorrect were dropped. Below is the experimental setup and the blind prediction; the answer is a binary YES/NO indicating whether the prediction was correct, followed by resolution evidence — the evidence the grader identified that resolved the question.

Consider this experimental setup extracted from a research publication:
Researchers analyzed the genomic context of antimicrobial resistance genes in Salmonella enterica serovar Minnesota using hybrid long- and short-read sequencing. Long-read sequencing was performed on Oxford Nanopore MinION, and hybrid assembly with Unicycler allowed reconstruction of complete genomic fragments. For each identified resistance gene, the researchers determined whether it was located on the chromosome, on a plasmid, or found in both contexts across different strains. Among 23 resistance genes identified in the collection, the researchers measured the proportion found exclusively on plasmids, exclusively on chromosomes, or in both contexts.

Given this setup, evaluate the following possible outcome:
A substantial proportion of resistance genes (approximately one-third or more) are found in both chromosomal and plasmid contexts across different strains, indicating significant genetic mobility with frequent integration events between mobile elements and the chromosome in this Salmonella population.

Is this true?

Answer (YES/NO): YES